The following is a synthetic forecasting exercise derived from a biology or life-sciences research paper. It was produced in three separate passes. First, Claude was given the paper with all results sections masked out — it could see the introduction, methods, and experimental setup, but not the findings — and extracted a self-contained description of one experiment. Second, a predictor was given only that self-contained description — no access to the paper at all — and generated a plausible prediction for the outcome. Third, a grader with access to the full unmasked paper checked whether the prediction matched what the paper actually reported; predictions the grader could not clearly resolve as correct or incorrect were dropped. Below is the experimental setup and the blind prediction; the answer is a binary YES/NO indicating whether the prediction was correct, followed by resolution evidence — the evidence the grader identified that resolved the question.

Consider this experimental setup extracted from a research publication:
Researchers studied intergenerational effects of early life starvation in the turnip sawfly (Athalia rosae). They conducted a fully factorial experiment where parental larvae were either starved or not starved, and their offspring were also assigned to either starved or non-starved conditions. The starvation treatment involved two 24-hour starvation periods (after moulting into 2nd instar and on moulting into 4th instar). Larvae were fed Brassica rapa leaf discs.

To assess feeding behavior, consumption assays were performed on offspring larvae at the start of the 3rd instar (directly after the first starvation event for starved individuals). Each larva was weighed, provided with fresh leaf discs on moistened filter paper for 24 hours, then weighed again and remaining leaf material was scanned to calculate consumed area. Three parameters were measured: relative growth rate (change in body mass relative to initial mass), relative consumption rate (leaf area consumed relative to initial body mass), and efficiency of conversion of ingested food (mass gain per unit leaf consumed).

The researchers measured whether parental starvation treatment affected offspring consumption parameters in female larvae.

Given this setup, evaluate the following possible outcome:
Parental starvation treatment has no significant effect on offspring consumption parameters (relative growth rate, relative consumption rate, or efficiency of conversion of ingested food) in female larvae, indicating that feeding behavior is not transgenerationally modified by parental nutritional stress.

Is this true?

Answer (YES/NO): NO